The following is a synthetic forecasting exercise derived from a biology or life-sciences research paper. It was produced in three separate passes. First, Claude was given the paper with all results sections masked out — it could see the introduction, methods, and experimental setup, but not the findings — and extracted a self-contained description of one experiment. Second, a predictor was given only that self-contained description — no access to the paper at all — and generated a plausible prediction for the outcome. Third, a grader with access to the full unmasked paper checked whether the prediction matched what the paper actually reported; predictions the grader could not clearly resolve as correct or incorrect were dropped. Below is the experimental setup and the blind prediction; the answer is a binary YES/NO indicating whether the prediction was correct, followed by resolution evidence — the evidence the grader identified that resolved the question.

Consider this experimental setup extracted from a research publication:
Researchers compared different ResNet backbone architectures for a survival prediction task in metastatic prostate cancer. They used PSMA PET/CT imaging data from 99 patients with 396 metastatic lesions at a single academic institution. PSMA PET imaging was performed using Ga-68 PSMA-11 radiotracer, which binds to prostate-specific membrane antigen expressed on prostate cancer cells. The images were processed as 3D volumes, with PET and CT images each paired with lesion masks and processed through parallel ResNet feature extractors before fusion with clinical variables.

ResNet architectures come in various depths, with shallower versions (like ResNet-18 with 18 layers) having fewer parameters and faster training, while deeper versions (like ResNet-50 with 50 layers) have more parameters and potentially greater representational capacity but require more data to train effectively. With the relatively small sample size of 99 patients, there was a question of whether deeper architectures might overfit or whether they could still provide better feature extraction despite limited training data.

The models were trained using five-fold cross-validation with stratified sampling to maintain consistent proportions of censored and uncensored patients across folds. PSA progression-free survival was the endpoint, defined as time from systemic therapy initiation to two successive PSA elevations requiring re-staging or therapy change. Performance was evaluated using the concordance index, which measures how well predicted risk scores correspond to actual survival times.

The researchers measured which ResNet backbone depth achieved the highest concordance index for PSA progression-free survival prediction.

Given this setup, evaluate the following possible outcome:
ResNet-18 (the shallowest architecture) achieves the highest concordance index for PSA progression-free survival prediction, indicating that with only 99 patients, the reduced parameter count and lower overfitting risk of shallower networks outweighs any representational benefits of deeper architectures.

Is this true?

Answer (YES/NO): YES